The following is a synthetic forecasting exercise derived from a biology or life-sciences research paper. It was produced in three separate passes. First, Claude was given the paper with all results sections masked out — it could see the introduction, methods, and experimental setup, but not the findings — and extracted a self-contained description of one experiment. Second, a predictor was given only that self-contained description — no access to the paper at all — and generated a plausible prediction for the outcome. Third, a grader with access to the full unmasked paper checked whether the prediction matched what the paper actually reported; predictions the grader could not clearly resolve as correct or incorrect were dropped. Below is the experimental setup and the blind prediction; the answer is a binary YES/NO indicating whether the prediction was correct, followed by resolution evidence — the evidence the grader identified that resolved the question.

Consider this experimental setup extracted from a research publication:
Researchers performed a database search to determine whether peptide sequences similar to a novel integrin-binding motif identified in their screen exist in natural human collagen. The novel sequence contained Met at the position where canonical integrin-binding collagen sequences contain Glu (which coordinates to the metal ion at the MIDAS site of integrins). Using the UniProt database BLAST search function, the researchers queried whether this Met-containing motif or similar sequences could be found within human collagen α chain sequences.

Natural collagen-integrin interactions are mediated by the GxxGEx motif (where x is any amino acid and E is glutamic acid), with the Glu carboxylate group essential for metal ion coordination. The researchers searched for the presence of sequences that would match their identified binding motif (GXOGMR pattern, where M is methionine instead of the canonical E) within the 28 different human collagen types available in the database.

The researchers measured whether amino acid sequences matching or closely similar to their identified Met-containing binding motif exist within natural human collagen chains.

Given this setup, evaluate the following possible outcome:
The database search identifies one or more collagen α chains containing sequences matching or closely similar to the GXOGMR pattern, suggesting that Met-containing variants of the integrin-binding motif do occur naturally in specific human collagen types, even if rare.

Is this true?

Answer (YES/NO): NO